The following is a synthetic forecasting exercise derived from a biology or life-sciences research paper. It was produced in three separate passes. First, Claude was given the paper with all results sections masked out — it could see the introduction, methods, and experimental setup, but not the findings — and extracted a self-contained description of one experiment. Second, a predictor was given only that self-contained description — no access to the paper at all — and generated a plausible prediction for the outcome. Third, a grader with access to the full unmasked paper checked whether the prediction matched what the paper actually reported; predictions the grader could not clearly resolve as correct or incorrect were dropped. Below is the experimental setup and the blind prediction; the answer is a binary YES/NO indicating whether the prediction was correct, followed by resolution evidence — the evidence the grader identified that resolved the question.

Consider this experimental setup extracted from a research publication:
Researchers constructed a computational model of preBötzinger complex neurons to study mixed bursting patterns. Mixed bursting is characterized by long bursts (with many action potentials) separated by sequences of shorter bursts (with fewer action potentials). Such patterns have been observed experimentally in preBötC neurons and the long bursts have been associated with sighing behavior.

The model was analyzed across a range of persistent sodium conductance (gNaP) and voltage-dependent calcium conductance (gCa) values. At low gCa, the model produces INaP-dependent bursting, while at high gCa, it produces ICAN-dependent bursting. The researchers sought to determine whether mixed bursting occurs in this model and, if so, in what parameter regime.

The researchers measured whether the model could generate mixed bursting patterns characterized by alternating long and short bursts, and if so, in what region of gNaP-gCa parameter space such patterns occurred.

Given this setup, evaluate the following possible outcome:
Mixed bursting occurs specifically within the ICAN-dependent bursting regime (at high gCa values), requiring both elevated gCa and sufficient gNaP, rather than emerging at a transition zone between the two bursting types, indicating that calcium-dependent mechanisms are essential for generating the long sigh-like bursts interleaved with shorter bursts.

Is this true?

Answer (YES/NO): NO